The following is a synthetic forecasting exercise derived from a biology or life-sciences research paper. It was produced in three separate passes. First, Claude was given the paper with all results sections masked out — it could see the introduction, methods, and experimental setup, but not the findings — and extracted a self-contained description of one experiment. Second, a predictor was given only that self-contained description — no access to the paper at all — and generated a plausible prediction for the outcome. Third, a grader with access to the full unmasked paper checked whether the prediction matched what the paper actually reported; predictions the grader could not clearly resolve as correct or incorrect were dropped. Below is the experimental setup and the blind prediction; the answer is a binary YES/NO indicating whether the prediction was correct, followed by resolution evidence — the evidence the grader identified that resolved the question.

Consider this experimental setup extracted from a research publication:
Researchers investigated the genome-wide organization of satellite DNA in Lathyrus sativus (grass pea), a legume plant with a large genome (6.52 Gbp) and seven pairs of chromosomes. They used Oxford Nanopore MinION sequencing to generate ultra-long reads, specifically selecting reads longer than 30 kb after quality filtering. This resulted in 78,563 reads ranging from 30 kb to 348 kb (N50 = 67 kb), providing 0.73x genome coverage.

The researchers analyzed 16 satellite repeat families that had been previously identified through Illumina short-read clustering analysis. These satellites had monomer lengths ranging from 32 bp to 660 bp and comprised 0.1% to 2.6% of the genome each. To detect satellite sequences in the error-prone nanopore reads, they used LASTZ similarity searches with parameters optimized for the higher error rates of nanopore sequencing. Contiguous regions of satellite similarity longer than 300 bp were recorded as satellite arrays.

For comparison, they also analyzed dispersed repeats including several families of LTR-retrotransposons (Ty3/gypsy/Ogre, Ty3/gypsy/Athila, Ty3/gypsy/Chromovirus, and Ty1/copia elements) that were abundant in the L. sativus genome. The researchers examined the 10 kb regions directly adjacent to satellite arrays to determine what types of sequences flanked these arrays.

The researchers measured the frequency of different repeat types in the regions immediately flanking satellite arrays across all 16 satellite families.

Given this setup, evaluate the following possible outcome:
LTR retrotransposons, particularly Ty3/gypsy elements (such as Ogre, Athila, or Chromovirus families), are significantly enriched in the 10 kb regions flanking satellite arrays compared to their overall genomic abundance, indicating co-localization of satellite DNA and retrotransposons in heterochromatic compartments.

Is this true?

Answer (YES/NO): NO